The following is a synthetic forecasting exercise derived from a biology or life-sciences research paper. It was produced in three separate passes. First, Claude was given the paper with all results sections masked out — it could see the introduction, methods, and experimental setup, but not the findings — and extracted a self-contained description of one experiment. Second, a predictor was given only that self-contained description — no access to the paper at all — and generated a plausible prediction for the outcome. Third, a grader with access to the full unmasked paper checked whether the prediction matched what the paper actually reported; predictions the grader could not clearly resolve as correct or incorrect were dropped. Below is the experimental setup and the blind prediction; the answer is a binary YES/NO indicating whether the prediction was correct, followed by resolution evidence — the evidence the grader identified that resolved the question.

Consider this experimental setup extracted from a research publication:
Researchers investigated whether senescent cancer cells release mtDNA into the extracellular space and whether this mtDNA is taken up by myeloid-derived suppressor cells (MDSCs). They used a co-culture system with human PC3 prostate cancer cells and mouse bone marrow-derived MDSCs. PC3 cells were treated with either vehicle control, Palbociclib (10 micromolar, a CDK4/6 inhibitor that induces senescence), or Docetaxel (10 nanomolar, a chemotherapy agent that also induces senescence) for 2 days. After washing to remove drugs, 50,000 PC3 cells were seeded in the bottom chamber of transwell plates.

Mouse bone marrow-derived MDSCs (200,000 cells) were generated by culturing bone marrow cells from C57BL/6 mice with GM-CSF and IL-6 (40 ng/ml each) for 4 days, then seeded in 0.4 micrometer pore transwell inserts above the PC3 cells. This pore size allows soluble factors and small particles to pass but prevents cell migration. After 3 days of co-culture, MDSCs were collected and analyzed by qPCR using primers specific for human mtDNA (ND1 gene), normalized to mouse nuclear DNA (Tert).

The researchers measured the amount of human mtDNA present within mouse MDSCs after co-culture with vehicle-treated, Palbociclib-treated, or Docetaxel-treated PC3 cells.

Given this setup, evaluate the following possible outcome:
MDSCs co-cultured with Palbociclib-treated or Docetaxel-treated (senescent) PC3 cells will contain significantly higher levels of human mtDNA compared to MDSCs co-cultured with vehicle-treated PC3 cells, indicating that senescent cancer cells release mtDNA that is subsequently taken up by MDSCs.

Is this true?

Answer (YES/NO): YES